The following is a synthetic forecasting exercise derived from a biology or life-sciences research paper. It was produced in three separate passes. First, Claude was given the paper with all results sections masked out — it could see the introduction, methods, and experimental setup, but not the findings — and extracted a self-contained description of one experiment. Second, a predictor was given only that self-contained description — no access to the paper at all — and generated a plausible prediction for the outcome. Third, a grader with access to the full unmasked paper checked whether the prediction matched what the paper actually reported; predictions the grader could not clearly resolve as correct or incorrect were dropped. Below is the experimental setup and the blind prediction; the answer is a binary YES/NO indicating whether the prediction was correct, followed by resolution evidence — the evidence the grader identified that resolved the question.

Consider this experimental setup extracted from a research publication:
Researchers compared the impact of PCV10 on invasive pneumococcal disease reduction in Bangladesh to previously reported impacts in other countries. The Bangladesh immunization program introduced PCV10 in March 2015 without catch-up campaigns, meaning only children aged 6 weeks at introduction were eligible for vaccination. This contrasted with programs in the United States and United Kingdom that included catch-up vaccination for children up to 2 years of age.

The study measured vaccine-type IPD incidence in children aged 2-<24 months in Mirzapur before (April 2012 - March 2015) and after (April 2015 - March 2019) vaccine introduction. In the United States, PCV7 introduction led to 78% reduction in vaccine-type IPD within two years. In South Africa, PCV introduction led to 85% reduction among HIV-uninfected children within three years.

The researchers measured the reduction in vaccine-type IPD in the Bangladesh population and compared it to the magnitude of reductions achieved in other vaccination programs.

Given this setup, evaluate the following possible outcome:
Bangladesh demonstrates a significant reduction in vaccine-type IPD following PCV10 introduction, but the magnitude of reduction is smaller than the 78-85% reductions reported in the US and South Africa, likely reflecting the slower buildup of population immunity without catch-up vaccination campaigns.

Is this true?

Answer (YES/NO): NO